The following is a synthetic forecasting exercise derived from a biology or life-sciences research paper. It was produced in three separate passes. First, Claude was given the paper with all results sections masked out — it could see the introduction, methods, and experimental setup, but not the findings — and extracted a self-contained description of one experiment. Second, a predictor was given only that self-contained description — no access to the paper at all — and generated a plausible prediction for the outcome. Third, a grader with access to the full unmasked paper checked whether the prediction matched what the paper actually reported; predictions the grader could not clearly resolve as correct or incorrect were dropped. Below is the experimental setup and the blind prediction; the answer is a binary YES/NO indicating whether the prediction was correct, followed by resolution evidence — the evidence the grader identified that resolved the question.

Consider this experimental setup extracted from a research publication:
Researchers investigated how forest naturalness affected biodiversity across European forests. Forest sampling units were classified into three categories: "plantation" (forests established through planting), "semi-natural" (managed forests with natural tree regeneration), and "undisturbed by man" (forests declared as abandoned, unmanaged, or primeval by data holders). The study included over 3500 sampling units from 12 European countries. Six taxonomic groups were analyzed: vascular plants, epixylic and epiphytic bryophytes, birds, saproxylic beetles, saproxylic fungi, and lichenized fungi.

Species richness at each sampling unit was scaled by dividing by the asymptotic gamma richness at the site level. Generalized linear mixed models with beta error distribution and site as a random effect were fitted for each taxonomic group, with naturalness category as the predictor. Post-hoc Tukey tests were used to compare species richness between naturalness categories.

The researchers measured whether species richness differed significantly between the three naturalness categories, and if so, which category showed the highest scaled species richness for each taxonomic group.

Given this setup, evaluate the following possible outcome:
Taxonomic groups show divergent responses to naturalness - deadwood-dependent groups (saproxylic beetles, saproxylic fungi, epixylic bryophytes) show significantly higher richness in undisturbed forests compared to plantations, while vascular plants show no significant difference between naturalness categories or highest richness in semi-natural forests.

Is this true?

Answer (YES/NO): NO